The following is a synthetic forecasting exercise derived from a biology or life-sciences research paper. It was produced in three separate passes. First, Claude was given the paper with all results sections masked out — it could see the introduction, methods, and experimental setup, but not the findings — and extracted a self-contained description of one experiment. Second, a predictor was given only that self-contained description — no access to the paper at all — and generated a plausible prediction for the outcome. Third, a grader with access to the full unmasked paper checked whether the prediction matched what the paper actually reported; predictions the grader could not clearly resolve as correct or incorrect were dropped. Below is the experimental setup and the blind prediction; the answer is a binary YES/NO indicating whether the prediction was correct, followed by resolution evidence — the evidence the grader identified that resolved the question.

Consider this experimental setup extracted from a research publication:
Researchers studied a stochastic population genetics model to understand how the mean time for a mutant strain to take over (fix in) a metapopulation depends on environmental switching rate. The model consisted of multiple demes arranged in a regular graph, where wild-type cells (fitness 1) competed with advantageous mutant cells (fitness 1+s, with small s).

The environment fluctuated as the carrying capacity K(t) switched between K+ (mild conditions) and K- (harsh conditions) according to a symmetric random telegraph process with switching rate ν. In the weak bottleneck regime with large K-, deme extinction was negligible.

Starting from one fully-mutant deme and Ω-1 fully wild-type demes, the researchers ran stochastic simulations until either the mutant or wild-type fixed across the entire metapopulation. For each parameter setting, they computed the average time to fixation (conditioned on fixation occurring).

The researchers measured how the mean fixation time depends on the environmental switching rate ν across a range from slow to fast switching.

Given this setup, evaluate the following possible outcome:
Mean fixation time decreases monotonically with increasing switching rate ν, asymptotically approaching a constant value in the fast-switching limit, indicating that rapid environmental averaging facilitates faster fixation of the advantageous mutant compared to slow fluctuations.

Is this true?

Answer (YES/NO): NO